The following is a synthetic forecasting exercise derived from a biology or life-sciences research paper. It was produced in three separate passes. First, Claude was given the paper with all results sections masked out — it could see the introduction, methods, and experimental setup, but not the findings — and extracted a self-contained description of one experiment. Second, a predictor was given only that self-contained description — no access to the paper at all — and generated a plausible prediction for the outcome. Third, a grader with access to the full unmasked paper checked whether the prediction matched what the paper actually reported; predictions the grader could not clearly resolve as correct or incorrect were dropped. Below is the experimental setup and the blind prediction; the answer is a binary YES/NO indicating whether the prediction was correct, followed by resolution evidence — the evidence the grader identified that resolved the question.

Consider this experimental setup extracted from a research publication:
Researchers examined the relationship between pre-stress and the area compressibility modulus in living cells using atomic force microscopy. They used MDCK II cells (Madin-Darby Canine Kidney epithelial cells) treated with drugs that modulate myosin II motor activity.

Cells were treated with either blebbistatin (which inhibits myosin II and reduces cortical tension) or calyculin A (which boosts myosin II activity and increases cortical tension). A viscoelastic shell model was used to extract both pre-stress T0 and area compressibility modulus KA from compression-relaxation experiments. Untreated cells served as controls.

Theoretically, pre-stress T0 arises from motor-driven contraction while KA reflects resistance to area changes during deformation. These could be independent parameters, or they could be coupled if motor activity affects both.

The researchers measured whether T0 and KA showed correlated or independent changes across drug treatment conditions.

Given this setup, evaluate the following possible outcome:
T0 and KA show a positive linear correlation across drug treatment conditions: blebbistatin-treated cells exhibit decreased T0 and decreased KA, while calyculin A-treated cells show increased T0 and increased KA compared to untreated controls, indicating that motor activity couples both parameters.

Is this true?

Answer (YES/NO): YES